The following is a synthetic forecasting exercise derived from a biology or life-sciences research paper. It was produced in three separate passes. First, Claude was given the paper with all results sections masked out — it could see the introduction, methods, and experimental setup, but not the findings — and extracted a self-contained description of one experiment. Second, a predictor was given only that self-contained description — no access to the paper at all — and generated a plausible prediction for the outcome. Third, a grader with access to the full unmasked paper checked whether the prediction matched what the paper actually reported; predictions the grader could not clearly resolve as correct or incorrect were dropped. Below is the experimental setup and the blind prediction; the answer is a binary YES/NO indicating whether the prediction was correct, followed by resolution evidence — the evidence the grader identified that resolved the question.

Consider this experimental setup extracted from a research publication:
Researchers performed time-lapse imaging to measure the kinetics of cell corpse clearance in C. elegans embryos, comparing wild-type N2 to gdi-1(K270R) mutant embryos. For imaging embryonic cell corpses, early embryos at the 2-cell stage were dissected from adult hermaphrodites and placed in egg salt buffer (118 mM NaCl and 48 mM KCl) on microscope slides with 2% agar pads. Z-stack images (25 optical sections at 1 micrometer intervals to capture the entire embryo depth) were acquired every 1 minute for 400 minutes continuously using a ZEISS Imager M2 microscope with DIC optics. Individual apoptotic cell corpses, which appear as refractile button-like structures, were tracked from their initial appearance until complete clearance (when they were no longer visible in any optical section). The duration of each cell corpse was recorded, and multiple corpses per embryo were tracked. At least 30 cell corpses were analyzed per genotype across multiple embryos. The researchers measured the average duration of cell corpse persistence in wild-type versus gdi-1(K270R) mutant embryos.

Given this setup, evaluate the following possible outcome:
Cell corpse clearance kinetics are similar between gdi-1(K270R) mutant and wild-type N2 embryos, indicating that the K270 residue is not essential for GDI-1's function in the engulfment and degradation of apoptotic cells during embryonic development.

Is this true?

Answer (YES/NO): NO